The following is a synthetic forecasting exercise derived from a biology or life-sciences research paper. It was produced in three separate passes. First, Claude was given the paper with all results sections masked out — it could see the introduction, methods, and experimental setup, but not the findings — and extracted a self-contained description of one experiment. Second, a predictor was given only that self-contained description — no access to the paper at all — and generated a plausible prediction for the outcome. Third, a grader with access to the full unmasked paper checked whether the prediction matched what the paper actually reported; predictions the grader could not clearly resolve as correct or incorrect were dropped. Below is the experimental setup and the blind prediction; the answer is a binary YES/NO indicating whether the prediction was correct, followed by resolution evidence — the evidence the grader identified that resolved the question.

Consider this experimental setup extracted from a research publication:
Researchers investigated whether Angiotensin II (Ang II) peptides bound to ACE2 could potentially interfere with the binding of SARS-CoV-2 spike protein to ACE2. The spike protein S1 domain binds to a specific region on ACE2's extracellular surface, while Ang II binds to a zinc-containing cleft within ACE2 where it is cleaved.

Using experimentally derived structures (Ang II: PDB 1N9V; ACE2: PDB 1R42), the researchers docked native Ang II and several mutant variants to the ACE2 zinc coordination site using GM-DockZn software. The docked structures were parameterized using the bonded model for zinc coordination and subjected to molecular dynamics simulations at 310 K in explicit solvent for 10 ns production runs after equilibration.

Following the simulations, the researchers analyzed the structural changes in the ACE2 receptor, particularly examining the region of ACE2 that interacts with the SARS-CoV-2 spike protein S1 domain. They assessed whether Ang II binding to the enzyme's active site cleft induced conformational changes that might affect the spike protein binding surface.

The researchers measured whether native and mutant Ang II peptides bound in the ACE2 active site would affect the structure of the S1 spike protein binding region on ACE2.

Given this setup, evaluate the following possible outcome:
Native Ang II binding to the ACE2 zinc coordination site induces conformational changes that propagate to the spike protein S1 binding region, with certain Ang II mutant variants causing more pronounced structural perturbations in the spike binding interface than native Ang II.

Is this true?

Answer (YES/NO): NO